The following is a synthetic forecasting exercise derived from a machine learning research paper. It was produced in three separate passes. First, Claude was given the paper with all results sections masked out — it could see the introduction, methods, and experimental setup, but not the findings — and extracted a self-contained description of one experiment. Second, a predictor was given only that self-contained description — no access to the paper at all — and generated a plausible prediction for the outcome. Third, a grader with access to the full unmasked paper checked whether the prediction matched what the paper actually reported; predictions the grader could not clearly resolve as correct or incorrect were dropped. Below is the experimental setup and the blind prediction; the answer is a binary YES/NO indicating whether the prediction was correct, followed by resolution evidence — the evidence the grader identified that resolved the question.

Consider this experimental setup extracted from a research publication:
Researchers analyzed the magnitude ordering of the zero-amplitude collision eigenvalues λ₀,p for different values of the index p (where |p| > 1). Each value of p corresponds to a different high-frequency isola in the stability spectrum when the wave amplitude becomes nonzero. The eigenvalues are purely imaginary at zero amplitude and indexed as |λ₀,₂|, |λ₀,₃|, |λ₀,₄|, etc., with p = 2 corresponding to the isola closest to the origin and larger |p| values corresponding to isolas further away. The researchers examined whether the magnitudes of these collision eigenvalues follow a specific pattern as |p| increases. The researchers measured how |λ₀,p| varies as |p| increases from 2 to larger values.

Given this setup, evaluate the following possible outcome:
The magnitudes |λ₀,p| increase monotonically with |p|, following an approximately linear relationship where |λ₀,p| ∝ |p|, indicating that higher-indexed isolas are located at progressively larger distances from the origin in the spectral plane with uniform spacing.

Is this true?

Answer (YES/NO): NO